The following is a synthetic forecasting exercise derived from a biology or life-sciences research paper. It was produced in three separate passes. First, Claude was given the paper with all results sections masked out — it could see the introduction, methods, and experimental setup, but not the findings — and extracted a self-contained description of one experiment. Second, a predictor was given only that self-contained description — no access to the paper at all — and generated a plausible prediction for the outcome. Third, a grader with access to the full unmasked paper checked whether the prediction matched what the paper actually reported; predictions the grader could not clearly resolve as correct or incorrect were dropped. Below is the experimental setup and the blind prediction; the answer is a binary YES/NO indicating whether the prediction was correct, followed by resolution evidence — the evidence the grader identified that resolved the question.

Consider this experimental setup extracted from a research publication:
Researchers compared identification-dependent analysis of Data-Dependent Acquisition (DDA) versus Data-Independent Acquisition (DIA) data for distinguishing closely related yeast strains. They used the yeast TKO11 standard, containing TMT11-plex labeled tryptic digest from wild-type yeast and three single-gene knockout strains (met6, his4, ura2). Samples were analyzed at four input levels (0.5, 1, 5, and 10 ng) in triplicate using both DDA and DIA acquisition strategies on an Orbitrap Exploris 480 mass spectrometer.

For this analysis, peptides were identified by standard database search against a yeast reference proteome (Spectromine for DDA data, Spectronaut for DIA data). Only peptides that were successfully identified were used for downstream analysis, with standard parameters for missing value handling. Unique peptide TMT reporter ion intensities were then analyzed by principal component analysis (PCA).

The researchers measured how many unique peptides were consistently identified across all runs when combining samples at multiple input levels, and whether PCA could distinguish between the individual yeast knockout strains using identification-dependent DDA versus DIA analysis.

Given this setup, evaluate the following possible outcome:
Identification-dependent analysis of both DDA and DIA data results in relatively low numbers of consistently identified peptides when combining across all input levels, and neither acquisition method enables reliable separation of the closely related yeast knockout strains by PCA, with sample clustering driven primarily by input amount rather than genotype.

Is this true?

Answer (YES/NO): NO